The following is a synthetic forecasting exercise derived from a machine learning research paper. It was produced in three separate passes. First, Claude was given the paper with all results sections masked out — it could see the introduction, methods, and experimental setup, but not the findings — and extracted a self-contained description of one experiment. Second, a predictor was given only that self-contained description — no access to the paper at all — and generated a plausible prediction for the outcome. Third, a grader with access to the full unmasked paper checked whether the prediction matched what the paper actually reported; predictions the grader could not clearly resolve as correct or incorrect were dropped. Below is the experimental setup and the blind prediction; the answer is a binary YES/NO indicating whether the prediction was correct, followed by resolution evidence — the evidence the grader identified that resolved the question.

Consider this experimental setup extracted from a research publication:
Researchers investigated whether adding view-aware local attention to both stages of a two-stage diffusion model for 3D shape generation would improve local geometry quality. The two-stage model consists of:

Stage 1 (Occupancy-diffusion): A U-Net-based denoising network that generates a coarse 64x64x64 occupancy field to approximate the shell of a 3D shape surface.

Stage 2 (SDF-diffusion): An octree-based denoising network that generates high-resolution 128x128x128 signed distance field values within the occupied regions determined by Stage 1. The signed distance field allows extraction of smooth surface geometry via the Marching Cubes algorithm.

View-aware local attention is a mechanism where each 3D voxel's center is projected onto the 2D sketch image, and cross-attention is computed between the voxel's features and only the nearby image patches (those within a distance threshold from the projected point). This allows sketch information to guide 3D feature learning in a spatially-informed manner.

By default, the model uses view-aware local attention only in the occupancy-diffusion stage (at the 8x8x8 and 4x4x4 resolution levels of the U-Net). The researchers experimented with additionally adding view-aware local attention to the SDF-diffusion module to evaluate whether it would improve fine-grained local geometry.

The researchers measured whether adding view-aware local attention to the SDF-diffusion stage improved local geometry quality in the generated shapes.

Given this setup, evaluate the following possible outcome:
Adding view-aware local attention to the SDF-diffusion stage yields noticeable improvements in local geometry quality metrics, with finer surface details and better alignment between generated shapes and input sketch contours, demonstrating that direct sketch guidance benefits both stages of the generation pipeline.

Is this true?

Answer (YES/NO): NO